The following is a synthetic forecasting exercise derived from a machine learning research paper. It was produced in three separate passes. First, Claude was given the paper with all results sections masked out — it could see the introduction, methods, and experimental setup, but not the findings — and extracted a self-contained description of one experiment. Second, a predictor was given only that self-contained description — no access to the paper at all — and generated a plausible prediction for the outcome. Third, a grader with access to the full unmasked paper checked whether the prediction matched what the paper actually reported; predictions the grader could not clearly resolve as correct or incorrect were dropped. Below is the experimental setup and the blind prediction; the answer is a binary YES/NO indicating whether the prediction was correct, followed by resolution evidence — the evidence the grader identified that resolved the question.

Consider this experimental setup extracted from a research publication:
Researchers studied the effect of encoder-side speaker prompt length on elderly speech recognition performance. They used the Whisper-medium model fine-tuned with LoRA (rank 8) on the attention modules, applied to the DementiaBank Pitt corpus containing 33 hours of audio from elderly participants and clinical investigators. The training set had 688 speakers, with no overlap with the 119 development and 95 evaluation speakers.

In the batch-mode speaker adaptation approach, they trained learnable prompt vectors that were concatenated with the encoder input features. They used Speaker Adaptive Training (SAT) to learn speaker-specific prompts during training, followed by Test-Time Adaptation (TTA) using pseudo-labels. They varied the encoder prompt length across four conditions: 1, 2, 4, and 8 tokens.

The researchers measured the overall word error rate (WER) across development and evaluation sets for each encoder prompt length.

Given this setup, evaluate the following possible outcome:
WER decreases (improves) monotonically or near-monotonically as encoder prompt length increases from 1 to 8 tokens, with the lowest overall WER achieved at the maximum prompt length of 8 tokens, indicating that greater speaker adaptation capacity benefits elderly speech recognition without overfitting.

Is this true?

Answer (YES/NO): NO